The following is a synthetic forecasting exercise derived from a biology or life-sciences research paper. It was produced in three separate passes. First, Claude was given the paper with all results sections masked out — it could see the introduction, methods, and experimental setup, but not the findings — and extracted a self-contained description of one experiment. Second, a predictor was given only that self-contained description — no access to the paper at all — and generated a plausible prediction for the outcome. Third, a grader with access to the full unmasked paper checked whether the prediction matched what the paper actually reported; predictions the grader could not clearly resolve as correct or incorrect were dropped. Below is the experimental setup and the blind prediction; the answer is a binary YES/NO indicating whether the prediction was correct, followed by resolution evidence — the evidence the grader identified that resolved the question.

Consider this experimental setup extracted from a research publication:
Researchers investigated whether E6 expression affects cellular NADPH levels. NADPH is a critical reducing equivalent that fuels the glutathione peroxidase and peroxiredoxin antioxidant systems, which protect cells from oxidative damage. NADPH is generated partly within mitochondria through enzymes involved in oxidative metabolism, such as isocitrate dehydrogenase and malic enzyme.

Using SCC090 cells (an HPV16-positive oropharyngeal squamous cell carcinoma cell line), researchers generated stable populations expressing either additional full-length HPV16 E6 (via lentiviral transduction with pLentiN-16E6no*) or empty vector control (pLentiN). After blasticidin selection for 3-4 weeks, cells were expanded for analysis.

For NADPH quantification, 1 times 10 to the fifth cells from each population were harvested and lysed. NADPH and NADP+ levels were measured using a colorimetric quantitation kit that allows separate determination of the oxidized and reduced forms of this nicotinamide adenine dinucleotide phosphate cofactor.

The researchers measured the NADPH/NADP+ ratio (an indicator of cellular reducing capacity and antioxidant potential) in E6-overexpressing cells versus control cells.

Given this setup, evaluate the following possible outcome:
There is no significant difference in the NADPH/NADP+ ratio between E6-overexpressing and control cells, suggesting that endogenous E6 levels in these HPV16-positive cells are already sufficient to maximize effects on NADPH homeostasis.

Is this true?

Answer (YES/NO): NO